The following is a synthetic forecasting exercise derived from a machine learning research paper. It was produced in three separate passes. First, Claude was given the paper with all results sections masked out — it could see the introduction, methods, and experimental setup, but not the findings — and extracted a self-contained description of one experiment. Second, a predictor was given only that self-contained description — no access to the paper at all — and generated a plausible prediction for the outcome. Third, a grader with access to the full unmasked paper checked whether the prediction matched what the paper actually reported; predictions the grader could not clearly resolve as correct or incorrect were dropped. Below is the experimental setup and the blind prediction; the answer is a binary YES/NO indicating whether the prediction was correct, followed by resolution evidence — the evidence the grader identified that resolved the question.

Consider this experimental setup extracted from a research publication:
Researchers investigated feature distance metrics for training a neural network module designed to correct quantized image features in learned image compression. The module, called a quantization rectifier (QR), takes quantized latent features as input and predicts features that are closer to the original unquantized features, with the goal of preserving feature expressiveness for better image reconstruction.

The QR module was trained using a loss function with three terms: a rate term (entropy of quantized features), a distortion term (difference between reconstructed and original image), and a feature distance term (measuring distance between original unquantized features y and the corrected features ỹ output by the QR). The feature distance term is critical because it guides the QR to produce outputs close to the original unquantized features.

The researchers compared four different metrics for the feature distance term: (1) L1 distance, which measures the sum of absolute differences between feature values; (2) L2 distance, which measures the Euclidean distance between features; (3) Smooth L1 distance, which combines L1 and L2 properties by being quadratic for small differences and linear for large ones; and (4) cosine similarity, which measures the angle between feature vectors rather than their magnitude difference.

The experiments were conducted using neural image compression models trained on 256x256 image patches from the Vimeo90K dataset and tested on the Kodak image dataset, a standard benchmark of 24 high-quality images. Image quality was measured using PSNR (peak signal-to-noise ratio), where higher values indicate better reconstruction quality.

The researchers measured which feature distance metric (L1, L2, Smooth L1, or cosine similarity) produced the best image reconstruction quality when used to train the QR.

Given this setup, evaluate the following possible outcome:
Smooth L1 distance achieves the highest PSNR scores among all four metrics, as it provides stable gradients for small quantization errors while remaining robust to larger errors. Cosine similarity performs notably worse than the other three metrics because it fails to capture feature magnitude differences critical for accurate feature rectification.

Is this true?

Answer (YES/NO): NO